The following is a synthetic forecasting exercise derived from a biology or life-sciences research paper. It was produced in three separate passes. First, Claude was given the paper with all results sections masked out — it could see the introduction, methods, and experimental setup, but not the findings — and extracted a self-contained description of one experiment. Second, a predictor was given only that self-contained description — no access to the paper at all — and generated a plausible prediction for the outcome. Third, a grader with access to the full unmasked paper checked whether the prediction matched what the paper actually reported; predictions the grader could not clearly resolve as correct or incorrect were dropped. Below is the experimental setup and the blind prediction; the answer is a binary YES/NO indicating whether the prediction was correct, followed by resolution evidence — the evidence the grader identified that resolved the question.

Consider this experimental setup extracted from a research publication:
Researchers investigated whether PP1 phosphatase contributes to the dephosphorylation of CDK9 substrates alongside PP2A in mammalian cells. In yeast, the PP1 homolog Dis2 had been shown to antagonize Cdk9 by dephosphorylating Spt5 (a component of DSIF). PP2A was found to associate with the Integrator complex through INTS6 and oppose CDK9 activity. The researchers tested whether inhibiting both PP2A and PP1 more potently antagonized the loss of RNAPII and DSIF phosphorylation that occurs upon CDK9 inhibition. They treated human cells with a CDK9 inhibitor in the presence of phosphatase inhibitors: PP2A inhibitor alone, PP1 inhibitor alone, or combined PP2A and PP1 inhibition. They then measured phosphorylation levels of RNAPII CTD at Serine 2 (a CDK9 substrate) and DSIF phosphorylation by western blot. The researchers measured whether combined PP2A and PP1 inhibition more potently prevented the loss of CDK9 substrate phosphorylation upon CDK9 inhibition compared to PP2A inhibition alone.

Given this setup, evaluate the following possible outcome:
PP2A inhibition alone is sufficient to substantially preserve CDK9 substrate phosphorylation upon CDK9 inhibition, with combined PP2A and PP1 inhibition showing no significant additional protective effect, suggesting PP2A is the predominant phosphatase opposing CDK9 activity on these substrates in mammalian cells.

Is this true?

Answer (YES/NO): NO